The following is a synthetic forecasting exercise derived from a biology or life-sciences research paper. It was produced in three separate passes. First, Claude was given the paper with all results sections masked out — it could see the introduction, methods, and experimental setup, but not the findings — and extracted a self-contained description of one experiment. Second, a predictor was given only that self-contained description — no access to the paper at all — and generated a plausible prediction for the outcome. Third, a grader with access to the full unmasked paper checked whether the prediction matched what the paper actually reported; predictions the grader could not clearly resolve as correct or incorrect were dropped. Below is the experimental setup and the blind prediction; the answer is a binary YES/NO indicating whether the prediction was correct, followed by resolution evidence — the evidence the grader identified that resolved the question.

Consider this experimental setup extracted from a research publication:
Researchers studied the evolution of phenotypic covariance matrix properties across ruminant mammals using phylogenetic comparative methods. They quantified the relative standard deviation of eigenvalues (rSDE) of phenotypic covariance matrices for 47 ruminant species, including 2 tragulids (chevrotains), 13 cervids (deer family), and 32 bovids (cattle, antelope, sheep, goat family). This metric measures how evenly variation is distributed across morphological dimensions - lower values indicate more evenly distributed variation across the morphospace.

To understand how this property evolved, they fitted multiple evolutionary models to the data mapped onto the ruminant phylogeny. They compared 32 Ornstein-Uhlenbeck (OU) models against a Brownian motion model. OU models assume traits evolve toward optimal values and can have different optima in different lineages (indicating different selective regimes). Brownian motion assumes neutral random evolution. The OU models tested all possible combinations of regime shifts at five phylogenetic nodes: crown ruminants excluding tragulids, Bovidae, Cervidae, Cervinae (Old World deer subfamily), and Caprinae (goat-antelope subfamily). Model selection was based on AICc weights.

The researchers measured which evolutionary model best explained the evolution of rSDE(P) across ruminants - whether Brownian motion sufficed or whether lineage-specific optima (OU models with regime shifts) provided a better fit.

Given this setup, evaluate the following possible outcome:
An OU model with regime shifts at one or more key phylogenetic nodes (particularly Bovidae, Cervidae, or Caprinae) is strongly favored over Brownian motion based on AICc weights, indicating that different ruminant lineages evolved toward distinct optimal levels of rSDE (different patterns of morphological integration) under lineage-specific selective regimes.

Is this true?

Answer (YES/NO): YES